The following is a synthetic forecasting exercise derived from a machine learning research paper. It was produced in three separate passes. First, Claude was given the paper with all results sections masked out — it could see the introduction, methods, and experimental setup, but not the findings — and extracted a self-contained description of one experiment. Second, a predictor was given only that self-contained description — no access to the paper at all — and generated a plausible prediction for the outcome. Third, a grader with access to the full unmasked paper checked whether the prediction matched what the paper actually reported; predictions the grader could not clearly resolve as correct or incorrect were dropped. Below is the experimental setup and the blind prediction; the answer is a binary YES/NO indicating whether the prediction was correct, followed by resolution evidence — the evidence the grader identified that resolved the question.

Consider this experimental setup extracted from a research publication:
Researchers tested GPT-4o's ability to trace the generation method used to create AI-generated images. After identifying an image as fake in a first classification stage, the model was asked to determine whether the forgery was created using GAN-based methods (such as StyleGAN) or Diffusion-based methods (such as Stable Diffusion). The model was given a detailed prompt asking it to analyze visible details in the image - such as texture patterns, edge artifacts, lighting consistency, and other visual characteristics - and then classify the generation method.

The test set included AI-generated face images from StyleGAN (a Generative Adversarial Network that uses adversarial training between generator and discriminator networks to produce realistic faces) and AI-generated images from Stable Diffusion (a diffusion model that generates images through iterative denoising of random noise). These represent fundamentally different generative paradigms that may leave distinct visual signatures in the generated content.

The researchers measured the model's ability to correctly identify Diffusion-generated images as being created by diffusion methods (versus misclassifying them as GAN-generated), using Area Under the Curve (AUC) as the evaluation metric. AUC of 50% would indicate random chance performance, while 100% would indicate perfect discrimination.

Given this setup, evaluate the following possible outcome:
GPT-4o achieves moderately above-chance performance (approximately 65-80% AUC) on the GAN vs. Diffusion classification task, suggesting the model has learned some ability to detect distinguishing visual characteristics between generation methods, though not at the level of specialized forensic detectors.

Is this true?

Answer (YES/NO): NO